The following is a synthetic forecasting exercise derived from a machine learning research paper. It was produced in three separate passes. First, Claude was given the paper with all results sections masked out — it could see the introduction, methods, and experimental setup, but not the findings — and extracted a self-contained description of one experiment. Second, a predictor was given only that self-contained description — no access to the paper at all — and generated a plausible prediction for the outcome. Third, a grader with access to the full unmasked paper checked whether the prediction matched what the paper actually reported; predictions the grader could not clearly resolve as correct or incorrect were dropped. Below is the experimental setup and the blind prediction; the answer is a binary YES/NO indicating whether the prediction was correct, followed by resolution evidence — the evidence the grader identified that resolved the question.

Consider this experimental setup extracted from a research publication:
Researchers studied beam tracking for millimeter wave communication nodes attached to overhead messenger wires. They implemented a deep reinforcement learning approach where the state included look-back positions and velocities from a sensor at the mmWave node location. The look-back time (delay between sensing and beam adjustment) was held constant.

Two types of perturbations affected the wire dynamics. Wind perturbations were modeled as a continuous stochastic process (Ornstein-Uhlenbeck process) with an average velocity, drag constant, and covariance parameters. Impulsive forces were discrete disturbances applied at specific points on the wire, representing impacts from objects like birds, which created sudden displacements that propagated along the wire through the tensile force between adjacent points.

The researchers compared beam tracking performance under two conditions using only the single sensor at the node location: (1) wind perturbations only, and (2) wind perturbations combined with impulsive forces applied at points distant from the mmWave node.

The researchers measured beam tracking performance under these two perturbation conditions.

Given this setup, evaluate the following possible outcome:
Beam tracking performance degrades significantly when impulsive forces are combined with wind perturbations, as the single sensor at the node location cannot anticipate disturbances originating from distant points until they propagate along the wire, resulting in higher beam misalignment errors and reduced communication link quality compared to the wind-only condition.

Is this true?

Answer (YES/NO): YES